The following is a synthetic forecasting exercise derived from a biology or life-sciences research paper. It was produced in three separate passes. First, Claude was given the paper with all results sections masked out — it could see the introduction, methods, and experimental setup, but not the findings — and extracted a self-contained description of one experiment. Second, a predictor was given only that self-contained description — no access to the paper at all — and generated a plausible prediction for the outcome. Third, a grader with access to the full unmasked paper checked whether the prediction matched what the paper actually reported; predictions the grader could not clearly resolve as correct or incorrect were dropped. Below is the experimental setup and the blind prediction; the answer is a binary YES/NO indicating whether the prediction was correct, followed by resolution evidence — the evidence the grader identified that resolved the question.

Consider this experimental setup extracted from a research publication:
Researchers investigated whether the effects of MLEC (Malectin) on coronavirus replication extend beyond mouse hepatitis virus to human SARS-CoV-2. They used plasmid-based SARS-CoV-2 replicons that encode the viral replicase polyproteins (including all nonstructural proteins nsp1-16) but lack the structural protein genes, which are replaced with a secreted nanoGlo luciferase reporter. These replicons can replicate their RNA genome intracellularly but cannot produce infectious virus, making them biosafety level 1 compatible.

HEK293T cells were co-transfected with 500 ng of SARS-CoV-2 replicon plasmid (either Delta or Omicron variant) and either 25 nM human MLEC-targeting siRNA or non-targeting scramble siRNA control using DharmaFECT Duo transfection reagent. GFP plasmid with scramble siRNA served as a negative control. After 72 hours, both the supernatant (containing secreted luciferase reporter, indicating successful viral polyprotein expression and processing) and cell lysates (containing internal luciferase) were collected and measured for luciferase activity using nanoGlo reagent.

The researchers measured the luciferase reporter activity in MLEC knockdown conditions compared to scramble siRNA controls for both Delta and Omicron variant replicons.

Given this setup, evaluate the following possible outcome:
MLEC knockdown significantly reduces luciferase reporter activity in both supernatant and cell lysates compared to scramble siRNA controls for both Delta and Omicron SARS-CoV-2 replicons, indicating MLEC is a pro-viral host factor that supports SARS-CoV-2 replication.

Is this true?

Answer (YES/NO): NO